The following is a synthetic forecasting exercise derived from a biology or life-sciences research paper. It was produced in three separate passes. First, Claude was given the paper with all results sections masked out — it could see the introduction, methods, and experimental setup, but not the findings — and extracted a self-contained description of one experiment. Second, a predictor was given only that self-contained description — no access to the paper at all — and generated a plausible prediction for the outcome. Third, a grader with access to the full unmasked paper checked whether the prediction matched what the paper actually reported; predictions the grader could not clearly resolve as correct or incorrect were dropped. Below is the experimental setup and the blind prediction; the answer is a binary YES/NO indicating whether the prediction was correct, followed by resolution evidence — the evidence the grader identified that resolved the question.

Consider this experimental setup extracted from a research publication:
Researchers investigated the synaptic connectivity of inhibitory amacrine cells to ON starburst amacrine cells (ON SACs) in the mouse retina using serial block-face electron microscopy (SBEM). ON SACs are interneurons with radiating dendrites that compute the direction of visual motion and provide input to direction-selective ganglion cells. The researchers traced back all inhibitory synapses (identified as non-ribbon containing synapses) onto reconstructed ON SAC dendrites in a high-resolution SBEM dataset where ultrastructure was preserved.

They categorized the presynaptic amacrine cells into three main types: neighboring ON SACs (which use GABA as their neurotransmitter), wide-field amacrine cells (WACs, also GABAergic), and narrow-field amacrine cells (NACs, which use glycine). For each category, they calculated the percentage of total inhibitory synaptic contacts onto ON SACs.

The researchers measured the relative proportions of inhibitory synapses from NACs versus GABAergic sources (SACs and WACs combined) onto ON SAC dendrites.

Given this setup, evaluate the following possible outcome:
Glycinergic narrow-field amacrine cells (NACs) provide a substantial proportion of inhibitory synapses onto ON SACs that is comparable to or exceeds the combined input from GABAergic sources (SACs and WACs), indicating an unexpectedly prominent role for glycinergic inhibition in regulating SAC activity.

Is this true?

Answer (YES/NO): NO